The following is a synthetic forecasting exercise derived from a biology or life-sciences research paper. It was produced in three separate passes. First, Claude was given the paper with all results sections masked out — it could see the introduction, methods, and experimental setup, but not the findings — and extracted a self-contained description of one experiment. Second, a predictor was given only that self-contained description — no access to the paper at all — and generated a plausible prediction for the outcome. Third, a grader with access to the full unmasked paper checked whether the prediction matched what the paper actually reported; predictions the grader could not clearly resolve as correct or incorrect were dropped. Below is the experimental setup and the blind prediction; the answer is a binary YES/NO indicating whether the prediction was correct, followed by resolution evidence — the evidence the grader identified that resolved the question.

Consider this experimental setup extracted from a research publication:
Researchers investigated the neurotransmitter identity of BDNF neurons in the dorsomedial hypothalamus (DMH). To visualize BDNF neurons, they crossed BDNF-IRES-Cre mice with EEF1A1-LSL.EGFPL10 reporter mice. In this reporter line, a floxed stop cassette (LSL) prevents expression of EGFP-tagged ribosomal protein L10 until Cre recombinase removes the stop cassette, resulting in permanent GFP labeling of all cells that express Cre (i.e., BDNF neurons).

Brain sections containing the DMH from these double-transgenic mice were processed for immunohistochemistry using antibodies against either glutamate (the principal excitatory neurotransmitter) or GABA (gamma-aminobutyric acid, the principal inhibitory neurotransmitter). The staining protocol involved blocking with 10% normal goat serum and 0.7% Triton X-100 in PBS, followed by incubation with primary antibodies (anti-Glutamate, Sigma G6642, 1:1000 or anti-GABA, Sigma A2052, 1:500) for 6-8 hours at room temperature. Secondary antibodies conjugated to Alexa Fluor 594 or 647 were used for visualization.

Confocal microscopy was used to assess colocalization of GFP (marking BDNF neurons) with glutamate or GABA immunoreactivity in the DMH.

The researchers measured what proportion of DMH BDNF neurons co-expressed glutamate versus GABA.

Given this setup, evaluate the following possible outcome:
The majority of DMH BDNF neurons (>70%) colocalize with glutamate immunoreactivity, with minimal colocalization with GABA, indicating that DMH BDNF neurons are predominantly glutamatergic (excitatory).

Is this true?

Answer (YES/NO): NO